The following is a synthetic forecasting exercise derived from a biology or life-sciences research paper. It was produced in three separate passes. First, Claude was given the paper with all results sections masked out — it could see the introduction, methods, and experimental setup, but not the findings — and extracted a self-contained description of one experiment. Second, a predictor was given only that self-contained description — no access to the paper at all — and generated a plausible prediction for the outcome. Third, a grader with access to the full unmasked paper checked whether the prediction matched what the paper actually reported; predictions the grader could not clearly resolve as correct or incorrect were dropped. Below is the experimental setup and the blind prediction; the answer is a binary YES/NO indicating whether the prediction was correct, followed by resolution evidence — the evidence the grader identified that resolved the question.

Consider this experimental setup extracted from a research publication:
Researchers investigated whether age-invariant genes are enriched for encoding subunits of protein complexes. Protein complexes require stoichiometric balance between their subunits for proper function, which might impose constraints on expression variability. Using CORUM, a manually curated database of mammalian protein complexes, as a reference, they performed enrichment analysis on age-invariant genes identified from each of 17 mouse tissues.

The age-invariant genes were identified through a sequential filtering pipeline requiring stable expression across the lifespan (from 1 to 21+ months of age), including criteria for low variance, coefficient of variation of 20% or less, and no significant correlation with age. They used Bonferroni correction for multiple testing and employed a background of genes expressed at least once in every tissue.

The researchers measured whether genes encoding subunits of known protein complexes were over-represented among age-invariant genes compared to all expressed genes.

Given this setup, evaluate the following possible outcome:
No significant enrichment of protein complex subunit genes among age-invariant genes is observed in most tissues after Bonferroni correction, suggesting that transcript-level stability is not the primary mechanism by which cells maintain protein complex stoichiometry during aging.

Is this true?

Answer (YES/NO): NO